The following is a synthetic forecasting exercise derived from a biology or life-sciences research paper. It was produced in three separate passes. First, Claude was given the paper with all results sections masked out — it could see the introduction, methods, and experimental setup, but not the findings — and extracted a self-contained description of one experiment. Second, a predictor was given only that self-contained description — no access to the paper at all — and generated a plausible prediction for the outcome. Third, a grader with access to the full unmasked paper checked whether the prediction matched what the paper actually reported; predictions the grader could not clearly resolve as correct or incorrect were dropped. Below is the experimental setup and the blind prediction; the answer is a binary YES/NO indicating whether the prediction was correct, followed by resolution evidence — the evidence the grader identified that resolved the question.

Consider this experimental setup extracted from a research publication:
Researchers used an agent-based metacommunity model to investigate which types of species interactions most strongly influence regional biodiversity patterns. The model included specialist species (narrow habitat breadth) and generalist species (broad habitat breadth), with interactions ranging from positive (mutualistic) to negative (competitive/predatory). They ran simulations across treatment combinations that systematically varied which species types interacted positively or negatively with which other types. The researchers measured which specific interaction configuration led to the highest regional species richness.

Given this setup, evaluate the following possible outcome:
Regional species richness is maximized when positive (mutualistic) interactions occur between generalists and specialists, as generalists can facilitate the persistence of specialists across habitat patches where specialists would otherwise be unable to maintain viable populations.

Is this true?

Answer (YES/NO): NO